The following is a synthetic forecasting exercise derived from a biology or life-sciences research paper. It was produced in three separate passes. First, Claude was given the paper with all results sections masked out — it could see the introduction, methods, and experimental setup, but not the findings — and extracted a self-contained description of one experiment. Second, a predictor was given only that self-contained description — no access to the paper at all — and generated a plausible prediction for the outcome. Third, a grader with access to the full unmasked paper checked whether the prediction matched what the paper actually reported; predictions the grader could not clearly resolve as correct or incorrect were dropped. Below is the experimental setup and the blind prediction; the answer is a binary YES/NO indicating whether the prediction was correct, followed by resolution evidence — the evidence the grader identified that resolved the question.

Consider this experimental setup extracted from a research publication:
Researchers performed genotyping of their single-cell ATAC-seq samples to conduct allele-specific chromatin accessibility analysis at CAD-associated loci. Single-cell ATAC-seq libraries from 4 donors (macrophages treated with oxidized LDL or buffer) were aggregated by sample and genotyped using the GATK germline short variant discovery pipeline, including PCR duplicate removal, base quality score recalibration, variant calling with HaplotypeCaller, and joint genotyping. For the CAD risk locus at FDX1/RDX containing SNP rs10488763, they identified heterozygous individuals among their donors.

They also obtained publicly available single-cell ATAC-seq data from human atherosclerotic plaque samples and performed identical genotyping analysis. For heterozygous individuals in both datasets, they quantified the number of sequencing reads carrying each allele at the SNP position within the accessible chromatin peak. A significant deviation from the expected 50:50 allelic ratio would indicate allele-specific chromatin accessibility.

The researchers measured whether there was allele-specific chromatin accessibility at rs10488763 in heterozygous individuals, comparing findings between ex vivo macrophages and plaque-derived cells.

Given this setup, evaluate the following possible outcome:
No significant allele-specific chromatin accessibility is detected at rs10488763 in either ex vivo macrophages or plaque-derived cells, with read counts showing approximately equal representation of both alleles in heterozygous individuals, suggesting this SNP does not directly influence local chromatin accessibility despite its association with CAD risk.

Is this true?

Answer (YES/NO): NO